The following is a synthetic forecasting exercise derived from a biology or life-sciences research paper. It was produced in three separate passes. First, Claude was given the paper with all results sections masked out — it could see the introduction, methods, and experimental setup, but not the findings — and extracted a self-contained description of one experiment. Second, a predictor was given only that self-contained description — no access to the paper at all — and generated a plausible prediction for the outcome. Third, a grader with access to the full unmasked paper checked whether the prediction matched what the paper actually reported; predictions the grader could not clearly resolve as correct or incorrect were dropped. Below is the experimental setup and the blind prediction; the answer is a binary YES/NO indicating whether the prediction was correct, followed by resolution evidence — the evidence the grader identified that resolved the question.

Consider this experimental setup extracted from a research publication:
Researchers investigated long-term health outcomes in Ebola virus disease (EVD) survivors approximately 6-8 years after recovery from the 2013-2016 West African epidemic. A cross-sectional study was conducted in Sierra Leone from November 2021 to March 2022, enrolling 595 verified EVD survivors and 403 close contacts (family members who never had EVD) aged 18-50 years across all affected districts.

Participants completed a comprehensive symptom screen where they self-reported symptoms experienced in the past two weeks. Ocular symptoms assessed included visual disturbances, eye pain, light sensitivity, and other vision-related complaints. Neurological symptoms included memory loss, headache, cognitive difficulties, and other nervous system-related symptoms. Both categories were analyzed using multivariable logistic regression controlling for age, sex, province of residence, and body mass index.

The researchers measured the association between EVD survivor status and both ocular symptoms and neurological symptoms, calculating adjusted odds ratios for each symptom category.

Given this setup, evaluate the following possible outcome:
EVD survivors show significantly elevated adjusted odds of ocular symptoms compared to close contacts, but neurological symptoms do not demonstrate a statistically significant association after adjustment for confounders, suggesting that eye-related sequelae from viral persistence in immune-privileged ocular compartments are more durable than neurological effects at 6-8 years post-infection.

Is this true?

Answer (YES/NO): NO